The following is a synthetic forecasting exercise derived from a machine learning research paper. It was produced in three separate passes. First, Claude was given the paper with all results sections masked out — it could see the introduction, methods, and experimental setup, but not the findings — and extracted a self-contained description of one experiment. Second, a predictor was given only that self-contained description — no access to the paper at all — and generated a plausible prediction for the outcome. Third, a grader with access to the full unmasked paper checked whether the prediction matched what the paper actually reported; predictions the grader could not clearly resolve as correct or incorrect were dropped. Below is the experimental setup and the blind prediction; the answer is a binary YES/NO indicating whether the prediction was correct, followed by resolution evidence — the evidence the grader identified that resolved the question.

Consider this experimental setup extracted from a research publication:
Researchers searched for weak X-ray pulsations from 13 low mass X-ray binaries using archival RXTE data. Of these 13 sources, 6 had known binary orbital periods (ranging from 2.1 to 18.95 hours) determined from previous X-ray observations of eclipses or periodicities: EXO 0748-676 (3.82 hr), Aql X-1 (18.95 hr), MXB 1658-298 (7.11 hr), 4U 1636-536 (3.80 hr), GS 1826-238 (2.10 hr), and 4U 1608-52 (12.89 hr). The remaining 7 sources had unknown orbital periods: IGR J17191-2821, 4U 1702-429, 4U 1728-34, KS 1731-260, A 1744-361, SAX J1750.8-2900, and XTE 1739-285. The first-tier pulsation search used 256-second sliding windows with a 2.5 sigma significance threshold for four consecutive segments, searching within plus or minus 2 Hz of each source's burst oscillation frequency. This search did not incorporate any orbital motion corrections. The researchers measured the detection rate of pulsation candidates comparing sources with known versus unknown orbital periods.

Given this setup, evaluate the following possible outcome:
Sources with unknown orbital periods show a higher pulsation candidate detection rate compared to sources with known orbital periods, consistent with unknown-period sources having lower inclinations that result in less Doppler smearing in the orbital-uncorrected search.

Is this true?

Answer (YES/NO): NO